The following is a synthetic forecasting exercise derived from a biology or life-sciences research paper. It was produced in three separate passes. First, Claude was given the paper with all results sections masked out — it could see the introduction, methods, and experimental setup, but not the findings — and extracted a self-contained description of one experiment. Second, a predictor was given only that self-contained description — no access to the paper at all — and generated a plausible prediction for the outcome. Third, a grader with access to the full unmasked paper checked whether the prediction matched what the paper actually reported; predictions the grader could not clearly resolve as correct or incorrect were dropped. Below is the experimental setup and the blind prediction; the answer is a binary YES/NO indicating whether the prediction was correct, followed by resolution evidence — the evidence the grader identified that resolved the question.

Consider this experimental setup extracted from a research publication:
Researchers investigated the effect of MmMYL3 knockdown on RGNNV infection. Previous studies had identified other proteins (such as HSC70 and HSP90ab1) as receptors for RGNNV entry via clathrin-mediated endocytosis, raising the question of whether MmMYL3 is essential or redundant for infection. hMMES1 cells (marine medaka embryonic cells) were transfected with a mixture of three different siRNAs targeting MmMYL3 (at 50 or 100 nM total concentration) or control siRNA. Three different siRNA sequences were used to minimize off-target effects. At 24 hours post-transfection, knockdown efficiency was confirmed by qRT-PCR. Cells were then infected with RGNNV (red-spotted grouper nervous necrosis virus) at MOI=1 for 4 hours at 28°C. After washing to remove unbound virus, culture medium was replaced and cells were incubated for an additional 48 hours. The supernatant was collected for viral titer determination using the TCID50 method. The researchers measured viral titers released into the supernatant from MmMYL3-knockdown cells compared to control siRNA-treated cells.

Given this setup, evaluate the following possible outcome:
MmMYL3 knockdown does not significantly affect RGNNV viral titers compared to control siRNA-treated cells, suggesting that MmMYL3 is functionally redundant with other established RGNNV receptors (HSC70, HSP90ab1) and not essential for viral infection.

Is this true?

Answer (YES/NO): NO